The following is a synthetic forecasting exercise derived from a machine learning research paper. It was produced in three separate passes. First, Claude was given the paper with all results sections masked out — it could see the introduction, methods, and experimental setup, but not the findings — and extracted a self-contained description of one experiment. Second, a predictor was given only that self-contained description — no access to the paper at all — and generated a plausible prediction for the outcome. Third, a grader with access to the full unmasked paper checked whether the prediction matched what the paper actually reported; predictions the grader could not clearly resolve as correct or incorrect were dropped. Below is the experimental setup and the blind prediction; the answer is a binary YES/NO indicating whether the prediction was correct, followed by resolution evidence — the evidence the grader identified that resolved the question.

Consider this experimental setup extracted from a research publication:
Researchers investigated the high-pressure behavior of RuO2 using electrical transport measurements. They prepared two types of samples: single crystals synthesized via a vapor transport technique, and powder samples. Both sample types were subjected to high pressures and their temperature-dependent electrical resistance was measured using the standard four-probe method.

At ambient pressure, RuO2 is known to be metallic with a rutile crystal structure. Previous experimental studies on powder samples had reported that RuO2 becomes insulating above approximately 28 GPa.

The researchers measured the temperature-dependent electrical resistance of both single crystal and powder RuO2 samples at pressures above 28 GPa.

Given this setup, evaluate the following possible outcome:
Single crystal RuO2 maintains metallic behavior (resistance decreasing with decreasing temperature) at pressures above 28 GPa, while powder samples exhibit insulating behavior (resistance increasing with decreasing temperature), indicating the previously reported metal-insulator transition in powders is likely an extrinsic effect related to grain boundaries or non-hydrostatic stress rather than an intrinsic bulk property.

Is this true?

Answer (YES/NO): NO